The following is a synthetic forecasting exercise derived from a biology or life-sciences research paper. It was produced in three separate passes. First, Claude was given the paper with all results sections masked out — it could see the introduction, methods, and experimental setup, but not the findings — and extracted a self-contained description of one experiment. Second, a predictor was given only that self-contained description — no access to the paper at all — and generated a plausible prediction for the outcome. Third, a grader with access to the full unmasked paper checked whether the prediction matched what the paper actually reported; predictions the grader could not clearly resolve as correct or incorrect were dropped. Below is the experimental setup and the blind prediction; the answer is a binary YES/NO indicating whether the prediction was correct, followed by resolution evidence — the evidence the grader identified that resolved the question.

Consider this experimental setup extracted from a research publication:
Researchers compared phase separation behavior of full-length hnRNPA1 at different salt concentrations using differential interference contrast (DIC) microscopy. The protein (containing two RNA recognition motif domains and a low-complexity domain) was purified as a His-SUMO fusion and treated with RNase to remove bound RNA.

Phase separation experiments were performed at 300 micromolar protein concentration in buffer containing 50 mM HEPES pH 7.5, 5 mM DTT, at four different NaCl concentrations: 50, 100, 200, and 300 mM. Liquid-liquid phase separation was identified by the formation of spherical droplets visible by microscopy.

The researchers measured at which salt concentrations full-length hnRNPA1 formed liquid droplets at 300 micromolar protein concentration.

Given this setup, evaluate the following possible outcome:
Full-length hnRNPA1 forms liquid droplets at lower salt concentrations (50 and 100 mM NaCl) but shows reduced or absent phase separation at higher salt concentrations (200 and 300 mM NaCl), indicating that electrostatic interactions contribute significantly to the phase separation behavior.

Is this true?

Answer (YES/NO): YES